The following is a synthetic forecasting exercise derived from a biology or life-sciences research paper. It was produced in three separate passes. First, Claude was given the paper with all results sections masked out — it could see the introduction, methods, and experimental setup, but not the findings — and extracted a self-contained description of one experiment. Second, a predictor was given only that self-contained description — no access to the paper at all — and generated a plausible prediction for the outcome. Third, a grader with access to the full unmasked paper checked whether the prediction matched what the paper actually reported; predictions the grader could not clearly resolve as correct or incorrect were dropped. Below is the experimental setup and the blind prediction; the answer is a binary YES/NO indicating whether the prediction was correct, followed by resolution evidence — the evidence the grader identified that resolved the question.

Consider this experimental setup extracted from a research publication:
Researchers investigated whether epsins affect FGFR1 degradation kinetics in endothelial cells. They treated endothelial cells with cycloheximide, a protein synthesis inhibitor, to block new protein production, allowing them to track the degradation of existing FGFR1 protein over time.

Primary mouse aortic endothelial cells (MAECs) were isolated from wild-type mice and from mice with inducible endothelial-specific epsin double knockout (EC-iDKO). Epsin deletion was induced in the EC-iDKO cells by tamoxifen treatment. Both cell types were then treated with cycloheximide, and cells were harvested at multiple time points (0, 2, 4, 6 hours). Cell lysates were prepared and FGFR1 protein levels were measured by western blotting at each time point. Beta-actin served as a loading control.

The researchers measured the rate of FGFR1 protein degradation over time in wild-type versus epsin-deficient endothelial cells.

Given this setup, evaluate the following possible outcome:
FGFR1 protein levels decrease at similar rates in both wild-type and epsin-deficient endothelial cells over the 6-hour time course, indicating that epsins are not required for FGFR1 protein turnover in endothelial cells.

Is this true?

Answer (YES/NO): NO